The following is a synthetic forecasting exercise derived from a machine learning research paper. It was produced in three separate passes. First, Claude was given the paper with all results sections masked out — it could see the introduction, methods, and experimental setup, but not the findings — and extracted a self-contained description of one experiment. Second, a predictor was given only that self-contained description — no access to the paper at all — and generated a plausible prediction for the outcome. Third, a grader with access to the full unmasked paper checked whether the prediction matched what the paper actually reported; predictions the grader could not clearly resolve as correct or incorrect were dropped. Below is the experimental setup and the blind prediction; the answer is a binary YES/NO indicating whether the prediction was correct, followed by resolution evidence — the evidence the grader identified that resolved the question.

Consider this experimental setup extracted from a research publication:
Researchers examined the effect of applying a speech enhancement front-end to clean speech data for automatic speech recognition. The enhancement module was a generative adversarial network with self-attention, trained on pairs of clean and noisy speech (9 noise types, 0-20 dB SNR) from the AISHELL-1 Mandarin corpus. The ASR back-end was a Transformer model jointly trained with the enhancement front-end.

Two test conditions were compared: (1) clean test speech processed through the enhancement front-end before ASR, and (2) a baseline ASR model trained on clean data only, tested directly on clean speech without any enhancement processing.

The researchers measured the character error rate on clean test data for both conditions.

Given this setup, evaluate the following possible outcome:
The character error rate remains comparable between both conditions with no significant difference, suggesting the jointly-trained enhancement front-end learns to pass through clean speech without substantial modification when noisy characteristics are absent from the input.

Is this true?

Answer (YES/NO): YES